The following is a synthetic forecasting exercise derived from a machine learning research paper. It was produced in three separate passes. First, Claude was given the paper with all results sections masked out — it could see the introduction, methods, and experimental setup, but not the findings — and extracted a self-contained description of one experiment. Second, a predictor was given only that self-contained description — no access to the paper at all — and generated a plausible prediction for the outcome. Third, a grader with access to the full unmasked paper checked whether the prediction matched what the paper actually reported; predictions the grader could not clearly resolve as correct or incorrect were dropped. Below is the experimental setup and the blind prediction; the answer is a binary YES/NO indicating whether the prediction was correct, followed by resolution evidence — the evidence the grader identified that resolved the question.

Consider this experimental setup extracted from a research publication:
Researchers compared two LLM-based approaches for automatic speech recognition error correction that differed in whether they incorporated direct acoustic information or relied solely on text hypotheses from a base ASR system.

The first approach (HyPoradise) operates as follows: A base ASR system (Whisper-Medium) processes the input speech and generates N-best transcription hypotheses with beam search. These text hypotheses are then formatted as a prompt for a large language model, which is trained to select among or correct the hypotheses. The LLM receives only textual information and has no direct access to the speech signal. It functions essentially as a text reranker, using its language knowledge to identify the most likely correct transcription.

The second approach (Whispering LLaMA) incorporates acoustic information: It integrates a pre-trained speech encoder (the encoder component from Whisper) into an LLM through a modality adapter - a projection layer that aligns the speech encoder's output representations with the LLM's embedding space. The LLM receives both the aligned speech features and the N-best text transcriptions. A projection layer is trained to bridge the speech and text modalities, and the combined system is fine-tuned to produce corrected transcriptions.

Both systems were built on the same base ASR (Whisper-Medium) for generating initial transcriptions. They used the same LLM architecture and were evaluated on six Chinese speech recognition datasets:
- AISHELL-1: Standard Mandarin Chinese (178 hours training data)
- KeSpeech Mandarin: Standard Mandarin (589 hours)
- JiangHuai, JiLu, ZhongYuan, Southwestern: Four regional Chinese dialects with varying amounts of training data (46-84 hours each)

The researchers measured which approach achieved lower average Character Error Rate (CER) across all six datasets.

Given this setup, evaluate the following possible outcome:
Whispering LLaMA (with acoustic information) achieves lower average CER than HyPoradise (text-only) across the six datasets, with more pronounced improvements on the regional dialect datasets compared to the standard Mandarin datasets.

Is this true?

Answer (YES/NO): NO